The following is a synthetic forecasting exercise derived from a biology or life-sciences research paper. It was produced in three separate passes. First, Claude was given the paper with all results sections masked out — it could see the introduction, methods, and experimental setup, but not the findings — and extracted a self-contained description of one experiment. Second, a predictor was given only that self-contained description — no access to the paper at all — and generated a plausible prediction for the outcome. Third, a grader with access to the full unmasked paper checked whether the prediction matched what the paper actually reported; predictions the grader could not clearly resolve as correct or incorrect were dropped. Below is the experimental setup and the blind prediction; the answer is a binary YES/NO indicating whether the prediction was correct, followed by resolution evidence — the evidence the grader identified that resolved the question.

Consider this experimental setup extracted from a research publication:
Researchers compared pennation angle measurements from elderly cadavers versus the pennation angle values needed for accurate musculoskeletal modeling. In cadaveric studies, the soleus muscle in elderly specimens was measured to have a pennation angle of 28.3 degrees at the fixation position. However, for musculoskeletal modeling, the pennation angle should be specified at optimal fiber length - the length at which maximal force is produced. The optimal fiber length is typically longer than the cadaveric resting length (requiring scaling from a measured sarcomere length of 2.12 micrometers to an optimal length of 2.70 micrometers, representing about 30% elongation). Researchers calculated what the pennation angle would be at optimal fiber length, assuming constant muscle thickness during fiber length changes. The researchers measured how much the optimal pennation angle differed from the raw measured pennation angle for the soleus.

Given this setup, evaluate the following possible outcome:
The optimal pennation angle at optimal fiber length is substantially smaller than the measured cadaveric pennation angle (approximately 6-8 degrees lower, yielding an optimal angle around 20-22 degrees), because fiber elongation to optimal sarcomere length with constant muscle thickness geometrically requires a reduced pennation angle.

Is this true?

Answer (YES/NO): YES